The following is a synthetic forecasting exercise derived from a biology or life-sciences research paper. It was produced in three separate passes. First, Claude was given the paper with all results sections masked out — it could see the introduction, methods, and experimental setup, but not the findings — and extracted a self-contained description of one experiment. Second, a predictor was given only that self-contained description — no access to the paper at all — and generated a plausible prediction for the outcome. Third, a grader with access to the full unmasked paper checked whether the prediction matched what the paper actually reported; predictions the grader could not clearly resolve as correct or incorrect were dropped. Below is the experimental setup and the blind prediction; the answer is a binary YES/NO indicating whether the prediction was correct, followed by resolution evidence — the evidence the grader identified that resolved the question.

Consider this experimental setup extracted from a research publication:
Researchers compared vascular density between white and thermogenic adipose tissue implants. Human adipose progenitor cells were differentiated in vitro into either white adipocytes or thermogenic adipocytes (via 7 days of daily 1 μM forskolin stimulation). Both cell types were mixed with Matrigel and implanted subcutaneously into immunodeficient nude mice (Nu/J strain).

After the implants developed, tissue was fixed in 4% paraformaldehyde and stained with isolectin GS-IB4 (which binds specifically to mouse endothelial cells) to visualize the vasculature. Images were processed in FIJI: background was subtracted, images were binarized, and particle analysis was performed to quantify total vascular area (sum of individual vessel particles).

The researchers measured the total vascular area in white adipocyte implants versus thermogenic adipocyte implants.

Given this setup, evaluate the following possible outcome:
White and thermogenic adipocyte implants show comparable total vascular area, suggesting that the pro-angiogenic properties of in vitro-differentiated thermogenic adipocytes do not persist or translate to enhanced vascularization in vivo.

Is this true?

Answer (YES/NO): NO